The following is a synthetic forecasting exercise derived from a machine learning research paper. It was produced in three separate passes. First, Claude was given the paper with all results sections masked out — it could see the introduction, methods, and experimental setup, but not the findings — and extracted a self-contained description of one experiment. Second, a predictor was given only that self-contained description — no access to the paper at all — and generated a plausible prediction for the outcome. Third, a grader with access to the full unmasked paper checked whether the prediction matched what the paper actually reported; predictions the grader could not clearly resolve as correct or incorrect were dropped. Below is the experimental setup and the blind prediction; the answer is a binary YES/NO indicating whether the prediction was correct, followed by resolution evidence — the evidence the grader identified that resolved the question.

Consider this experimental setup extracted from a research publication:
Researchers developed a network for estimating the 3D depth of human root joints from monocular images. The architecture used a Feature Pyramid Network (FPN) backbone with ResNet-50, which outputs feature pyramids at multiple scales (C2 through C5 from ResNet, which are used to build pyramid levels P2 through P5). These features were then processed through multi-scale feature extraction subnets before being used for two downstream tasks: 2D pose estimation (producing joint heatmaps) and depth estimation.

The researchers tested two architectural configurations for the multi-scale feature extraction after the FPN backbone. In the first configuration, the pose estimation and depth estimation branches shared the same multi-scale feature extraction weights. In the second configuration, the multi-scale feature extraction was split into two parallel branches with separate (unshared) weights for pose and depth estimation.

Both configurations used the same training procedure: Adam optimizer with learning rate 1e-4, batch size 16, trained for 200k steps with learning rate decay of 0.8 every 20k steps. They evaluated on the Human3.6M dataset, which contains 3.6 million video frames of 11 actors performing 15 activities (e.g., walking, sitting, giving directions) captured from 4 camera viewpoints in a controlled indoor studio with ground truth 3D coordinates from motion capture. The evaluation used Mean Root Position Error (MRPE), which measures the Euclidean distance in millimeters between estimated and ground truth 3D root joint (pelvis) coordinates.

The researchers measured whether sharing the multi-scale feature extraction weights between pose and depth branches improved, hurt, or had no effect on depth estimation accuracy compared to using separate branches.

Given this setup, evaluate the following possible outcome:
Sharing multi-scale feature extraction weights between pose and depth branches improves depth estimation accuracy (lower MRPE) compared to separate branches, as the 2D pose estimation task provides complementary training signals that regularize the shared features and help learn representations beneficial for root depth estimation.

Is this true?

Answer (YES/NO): NO